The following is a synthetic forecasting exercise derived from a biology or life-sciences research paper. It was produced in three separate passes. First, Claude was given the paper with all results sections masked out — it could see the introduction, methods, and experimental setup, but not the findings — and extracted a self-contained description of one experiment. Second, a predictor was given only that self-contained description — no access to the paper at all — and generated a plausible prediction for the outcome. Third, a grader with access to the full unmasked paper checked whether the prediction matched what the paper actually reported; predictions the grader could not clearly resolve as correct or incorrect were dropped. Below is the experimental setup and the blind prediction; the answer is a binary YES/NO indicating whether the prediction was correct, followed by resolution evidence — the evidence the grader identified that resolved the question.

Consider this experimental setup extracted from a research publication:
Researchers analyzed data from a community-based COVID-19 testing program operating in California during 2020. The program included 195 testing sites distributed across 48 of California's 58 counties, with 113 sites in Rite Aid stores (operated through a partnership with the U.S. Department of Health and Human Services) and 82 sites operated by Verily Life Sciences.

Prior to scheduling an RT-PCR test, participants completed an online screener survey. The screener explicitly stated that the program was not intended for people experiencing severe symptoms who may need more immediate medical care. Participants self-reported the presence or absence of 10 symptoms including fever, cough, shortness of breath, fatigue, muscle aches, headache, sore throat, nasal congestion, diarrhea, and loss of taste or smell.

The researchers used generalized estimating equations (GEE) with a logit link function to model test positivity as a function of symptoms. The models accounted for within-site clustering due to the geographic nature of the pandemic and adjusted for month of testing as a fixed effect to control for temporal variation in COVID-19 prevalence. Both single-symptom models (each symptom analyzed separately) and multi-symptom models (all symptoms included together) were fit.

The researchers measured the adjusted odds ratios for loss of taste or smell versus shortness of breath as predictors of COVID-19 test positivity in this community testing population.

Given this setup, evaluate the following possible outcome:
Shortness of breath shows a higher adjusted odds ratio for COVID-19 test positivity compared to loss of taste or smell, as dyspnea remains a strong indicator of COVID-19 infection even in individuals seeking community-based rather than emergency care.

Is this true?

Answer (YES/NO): NO